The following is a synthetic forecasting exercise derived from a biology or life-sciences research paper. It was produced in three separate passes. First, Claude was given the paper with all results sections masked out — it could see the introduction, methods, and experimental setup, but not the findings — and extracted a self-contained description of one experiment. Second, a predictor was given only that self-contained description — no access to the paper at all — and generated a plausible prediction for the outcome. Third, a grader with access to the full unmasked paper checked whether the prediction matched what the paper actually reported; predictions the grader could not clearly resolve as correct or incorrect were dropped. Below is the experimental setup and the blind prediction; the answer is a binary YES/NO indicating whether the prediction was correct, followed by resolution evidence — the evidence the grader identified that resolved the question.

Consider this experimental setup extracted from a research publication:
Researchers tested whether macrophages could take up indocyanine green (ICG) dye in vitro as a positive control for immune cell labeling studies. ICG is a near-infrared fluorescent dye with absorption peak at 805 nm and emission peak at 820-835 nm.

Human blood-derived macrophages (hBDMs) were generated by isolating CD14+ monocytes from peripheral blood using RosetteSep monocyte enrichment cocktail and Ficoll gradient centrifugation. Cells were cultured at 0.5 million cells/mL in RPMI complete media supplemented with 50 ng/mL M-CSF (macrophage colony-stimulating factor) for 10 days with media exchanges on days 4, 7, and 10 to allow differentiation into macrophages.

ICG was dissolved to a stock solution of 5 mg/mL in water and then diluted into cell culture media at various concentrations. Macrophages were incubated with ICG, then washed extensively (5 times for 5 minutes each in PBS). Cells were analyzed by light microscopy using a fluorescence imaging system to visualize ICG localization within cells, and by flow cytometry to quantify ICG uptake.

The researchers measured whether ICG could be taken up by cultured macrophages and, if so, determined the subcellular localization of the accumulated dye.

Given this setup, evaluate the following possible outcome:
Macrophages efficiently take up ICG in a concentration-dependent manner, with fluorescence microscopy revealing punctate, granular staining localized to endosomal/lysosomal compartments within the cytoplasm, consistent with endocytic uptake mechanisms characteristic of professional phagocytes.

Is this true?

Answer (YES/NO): YES